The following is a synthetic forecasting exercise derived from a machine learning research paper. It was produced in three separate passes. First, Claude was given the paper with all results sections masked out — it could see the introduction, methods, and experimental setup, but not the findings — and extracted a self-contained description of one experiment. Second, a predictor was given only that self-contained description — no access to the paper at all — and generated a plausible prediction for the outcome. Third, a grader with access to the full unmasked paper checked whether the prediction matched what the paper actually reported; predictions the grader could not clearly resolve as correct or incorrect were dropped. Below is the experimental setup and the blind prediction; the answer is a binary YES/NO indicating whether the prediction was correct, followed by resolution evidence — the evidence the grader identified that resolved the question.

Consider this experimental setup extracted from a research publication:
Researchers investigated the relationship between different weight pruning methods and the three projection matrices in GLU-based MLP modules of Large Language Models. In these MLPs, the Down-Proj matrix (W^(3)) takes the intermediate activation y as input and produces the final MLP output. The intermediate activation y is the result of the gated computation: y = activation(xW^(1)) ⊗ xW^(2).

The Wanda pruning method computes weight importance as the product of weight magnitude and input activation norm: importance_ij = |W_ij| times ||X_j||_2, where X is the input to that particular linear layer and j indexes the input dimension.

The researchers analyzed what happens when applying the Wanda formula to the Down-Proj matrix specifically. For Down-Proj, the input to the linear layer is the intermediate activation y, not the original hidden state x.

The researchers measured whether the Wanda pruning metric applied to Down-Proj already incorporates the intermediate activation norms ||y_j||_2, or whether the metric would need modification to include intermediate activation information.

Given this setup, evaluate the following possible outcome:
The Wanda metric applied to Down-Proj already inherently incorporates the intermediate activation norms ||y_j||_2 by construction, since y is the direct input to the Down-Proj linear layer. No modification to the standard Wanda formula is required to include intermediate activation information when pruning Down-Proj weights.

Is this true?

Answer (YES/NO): YES